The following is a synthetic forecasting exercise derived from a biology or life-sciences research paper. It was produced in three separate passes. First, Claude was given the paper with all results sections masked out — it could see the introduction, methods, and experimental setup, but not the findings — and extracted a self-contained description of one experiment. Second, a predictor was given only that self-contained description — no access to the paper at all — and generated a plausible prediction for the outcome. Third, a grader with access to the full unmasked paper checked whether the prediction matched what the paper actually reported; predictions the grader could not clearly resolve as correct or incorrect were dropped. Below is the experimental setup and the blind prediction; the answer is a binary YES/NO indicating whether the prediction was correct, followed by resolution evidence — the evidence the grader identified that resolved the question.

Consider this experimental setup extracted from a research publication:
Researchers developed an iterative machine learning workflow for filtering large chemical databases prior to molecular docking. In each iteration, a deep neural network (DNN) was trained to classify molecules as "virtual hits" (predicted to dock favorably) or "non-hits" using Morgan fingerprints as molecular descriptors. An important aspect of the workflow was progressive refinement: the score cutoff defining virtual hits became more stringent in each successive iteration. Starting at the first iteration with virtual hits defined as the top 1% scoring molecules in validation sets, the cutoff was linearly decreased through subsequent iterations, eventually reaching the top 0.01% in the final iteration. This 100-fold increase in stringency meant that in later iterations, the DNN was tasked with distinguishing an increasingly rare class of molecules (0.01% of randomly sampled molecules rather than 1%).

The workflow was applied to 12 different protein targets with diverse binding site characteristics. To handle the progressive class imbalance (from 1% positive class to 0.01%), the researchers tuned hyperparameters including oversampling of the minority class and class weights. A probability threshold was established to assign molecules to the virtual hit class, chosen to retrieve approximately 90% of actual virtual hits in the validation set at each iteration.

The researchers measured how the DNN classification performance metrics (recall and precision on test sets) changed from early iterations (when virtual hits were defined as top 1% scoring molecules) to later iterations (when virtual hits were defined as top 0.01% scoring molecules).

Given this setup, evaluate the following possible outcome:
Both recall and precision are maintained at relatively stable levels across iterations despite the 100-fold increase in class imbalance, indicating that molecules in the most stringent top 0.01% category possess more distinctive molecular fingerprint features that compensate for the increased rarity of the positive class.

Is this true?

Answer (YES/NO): NO